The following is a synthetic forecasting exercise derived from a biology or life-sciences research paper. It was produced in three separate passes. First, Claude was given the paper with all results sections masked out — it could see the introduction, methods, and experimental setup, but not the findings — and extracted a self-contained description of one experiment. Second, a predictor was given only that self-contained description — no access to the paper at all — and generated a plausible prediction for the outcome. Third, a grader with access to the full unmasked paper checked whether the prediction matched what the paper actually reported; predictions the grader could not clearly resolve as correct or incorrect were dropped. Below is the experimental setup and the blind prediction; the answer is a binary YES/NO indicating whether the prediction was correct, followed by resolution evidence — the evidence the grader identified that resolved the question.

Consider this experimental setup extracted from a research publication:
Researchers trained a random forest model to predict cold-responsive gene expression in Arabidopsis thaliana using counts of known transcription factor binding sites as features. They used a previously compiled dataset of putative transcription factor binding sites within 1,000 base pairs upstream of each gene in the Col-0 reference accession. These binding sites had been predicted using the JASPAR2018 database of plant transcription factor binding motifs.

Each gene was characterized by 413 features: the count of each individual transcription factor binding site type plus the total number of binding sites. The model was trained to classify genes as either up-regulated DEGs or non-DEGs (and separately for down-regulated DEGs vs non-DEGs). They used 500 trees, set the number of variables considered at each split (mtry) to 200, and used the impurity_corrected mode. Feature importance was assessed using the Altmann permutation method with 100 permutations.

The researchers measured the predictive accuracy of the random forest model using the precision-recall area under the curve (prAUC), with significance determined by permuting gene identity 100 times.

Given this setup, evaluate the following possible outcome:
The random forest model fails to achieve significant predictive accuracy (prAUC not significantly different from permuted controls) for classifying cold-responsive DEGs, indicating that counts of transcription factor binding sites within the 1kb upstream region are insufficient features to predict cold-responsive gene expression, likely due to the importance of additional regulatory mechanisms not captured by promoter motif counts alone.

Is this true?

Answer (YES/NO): YES